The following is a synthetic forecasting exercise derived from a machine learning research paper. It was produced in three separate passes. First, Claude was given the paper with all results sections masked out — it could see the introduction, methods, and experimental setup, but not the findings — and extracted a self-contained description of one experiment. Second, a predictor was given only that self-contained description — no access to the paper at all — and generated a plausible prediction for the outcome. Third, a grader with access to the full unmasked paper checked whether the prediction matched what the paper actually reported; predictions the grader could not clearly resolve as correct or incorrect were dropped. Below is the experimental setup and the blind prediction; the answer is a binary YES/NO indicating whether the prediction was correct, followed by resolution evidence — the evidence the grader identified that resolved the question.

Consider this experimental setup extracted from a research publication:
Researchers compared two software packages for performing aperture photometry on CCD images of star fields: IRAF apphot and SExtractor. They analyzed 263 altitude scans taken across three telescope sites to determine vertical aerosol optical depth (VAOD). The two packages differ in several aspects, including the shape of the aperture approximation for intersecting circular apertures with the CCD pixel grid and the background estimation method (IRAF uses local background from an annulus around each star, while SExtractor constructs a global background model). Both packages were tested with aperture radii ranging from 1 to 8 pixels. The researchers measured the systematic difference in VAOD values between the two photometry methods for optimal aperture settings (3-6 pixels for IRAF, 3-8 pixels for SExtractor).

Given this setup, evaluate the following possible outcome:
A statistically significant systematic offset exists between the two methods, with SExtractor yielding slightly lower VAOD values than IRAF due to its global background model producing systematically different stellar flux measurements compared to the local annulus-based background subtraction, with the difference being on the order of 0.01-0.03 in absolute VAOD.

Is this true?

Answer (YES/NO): NO